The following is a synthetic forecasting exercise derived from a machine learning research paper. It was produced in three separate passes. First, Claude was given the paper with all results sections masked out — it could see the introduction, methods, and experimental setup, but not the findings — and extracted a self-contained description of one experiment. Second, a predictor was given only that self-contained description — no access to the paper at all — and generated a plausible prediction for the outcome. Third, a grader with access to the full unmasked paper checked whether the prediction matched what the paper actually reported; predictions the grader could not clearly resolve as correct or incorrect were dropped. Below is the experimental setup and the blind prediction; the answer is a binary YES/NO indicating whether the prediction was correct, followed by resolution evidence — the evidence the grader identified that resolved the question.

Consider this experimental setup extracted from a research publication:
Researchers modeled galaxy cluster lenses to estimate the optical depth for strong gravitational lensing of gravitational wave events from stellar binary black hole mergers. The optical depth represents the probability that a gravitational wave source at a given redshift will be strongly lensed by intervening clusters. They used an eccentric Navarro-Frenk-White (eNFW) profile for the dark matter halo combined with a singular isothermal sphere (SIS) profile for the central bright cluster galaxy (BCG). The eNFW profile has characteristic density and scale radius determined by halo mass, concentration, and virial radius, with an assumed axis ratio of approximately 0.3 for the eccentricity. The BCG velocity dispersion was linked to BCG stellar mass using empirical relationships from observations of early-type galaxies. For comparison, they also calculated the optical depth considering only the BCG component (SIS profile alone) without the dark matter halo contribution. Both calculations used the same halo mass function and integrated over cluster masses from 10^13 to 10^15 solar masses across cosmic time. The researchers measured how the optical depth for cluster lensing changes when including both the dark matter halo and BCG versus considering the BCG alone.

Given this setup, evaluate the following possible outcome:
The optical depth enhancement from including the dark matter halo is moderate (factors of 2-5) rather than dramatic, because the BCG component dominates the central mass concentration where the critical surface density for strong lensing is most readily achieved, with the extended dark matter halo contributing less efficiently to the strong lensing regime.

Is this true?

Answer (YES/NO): NO